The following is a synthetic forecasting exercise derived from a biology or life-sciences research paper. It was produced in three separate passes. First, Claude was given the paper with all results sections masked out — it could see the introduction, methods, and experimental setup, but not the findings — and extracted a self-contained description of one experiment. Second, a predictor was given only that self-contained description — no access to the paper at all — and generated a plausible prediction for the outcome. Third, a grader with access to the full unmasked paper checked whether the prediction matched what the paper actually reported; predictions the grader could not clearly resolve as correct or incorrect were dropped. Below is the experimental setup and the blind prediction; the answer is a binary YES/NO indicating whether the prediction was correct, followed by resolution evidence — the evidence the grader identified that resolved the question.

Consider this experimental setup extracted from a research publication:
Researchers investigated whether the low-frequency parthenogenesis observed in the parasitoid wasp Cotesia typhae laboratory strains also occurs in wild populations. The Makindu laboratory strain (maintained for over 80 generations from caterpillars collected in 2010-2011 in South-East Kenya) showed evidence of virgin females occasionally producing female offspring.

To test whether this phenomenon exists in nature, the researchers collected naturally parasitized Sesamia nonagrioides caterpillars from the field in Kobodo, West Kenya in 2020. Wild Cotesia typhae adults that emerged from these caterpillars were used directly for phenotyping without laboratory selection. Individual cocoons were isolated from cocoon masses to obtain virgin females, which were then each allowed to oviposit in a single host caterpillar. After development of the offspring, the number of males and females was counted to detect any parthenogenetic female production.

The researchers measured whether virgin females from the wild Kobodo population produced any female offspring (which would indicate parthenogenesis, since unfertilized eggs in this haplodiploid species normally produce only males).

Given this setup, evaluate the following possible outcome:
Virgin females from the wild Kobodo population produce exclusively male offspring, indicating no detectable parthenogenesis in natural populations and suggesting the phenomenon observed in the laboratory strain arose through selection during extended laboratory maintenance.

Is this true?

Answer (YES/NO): NO